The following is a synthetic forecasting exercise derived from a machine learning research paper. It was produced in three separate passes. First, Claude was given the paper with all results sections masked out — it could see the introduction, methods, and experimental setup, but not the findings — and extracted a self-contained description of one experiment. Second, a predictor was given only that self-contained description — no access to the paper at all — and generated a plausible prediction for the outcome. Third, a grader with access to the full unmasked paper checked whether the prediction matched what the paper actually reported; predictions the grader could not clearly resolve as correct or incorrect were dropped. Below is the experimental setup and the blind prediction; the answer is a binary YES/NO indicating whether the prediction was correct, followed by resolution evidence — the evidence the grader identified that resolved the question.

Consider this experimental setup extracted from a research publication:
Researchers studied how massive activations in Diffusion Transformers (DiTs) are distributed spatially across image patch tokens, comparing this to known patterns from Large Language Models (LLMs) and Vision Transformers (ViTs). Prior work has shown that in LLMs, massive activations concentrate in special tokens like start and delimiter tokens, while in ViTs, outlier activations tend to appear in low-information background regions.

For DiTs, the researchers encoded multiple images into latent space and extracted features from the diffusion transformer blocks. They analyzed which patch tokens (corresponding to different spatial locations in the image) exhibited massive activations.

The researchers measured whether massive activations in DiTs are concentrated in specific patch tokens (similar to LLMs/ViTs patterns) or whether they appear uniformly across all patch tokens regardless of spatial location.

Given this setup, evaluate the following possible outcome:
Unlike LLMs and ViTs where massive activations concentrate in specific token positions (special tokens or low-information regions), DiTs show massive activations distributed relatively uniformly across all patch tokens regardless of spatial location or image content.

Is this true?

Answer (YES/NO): YES